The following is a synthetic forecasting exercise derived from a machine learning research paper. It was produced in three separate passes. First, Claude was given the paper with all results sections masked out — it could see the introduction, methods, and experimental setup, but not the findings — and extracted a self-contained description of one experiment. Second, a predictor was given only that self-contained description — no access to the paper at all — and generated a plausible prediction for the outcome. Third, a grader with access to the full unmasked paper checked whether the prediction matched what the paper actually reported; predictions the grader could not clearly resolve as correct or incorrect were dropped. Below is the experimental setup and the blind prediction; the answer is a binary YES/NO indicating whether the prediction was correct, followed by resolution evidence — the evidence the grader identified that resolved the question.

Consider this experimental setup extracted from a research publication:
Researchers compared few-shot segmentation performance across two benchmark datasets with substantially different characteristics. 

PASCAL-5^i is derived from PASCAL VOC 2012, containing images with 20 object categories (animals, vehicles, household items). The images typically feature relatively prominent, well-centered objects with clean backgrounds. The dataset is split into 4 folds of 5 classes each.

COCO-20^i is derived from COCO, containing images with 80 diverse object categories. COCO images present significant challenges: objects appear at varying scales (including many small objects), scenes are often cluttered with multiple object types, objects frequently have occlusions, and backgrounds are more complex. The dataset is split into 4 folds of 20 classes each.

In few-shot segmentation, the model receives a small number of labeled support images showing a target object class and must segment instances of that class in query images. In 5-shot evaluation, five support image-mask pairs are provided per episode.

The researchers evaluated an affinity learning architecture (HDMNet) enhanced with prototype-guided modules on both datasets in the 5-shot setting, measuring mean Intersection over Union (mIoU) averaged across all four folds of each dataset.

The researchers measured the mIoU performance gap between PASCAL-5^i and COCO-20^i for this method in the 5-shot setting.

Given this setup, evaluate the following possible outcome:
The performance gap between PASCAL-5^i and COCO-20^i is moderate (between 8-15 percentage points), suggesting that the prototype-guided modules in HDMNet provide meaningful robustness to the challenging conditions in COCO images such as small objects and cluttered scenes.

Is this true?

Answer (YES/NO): NO